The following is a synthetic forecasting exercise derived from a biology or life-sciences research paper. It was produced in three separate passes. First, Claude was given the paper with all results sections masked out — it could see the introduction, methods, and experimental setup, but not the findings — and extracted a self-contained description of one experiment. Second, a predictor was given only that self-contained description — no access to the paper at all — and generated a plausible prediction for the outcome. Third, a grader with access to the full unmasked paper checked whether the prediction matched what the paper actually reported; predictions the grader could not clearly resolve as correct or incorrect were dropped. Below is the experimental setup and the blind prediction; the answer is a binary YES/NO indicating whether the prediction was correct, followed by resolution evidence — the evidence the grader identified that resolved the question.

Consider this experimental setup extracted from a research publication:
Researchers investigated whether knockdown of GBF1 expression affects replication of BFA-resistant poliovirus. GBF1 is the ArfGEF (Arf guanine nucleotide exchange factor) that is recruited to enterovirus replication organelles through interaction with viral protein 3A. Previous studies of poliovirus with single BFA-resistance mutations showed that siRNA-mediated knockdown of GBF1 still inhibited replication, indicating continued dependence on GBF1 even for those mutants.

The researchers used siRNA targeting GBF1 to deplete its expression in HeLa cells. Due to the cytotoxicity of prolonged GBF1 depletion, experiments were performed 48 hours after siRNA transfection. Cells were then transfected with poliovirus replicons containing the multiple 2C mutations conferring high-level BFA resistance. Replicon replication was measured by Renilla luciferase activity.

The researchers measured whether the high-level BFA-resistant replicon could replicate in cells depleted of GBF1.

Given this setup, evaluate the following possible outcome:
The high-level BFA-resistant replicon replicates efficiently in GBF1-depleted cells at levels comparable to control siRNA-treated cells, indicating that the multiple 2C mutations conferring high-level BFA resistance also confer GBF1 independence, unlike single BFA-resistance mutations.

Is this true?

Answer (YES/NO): NO